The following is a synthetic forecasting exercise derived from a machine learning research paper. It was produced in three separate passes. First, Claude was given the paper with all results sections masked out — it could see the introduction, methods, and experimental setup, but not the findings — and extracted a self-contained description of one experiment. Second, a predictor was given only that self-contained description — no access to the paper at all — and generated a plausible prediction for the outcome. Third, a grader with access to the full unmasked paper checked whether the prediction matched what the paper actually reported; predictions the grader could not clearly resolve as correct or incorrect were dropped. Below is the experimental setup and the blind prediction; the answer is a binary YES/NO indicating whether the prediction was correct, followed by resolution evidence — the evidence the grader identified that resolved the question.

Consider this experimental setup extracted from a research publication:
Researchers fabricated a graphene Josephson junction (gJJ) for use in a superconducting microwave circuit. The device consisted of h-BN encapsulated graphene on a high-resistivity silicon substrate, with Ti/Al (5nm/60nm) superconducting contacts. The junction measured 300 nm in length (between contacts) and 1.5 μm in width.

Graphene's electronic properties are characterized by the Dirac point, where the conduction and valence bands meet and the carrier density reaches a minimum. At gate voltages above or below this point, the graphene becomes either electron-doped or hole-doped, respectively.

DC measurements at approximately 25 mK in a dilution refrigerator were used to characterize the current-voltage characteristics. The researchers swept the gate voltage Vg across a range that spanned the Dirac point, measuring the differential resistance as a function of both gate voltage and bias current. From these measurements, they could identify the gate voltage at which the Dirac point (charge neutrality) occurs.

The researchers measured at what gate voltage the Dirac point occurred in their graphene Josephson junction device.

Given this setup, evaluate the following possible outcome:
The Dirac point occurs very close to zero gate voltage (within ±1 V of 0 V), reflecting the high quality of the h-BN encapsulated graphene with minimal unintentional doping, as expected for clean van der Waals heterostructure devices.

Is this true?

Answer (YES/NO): NO